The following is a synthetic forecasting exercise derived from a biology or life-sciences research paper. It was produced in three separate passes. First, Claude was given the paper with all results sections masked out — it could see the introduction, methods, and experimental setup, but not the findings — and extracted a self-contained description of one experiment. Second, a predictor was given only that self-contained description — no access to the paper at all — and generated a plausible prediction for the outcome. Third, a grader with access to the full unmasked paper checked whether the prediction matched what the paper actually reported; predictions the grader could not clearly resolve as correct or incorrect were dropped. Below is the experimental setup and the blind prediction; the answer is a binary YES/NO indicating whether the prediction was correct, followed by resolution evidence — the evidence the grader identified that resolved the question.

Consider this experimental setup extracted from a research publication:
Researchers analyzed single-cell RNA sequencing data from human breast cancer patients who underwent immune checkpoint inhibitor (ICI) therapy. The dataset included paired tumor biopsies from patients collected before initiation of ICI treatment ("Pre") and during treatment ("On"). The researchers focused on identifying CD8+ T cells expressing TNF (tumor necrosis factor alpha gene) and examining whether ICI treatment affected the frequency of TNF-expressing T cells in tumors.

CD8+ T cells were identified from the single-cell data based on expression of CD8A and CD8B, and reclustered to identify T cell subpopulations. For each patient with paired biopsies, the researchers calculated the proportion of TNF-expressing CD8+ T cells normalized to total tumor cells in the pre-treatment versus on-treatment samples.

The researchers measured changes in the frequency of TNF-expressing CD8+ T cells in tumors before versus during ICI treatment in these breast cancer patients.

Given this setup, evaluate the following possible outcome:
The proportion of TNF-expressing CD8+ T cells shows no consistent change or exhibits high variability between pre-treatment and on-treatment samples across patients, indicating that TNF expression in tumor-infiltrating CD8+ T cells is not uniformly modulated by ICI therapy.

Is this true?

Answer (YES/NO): NO